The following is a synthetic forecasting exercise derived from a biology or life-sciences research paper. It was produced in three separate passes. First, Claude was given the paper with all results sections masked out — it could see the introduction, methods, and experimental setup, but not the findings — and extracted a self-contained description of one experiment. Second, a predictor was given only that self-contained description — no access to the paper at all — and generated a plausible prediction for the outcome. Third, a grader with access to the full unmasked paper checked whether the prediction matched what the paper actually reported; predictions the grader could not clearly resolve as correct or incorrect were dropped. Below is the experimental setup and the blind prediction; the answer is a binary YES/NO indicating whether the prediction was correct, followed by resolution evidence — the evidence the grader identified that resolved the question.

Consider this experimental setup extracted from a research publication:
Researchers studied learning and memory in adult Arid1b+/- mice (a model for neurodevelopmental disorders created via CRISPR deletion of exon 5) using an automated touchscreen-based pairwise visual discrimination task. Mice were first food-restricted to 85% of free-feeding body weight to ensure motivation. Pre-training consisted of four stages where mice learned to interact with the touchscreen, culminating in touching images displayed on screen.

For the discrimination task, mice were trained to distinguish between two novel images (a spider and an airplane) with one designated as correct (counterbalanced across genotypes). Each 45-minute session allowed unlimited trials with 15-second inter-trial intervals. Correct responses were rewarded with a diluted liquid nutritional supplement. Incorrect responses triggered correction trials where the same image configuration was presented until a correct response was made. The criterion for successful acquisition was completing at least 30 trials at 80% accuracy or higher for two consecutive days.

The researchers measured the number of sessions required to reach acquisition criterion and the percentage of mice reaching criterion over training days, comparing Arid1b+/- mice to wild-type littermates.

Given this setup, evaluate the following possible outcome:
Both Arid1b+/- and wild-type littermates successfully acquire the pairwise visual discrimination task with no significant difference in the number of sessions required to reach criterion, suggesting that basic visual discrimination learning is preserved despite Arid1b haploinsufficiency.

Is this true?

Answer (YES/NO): NO